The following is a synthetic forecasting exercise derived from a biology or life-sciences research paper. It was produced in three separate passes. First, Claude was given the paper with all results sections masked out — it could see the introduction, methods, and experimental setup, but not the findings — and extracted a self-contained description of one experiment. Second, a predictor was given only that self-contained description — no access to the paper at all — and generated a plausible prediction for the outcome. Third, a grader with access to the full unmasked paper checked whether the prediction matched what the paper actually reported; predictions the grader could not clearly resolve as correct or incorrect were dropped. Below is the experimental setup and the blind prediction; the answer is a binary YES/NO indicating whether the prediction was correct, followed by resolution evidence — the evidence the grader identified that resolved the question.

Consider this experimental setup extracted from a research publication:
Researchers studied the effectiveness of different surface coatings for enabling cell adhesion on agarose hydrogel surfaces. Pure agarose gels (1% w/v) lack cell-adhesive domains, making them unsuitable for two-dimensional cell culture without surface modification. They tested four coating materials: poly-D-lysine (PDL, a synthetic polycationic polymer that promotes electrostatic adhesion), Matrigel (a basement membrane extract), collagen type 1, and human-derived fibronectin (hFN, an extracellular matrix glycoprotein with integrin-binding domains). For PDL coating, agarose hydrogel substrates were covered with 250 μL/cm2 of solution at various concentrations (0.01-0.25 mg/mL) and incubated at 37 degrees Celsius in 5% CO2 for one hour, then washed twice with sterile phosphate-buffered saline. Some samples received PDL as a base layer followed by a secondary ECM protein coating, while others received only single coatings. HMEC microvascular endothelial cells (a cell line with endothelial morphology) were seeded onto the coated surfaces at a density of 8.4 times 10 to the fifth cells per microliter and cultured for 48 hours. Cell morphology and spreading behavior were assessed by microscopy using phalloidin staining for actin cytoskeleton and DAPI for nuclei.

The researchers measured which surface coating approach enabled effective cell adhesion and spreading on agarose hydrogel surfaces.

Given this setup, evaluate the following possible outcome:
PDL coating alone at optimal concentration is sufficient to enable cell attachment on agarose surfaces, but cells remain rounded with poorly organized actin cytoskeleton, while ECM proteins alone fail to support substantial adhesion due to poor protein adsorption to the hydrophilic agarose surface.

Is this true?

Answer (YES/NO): NO